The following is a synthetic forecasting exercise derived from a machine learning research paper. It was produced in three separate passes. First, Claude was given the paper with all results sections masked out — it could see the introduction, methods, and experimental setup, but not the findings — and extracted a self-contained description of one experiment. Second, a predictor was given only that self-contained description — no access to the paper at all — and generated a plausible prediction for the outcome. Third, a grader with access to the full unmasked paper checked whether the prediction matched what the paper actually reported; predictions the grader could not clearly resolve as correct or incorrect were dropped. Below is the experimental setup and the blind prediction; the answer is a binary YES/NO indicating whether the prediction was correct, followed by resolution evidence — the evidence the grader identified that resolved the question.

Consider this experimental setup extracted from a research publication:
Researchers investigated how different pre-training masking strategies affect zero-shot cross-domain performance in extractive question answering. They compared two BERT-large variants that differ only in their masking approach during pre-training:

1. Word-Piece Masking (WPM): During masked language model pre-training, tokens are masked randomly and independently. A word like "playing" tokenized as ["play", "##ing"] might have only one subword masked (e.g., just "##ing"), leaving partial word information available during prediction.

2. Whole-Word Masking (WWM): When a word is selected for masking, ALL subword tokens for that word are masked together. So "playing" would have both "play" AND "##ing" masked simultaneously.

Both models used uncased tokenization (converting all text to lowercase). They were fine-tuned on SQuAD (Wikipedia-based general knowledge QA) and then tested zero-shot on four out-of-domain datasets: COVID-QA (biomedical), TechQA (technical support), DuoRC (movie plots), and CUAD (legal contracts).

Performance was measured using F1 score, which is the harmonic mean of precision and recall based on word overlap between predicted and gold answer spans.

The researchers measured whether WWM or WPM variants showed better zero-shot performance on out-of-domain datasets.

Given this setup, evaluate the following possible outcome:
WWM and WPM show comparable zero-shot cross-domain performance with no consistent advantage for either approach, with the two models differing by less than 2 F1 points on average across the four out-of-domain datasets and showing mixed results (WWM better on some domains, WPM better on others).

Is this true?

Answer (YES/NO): NO